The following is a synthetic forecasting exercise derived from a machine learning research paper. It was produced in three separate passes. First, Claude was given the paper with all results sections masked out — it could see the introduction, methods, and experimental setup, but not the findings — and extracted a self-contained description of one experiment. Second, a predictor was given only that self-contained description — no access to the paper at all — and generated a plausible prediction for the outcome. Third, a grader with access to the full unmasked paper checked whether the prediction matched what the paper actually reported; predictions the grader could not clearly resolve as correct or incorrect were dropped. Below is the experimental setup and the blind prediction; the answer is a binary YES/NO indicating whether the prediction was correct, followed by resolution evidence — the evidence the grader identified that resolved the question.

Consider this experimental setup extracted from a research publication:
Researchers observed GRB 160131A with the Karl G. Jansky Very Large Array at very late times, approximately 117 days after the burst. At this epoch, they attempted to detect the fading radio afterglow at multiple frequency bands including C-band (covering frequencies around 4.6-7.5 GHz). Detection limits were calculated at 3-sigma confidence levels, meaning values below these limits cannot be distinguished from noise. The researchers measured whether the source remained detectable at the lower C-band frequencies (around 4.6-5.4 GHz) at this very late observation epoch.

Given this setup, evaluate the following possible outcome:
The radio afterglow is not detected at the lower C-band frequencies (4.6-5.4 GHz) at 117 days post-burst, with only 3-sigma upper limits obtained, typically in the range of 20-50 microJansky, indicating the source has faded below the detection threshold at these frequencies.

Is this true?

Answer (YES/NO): NO